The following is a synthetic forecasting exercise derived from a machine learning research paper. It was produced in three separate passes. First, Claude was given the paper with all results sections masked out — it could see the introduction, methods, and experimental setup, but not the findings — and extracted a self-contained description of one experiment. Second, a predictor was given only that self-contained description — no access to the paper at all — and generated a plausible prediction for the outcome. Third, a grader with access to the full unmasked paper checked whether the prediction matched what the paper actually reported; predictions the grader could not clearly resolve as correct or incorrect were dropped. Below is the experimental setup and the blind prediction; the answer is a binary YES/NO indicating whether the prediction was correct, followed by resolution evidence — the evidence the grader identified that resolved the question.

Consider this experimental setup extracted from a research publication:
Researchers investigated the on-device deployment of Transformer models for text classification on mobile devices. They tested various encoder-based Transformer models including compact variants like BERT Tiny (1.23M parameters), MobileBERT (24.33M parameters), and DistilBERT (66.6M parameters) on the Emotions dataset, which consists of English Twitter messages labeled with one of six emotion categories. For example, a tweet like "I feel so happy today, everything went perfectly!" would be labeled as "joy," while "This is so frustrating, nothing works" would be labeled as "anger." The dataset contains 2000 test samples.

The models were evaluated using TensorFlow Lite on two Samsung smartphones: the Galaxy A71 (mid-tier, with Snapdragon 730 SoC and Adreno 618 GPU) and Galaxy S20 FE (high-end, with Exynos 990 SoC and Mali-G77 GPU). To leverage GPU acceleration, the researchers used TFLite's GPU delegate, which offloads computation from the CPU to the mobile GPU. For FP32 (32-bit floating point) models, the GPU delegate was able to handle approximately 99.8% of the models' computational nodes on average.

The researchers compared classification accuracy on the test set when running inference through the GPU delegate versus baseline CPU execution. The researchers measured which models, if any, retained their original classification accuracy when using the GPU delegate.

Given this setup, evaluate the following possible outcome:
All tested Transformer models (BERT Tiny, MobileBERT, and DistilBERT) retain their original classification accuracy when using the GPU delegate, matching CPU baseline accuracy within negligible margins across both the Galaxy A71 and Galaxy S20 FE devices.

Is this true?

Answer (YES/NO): NO